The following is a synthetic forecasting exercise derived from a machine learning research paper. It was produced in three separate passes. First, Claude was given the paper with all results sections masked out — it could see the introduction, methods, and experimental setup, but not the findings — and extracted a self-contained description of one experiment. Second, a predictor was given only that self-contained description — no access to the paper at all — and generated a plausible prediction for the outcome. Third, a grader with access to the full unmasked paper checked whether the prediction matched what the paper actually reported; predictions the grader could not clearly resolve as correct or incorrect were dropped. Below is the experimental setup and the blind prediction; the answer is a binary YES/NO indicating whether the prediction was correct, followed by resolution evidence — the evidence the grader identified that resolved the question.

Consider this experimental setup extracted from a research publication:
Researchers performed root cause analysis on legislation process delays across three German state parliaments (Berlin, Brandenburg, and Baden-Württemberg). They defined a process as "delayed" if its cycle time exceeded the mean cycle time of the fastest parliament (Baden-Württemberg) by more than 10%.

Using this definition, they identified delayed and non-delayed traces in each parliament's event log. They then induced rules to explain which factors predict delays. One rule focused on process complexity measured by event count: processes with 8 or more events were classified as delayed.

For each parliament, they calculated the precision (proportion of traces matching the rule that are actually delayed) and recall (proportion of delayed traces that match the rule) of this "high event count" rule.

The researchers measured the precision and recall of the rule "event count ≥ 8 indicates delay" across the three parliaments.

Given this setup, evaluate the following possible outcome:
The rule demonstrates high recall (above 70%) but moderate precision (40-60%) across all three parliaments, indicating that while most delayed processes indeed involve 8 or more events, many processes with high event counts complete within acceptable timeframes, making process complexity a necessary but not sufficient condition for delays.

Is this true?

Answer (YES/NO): NO